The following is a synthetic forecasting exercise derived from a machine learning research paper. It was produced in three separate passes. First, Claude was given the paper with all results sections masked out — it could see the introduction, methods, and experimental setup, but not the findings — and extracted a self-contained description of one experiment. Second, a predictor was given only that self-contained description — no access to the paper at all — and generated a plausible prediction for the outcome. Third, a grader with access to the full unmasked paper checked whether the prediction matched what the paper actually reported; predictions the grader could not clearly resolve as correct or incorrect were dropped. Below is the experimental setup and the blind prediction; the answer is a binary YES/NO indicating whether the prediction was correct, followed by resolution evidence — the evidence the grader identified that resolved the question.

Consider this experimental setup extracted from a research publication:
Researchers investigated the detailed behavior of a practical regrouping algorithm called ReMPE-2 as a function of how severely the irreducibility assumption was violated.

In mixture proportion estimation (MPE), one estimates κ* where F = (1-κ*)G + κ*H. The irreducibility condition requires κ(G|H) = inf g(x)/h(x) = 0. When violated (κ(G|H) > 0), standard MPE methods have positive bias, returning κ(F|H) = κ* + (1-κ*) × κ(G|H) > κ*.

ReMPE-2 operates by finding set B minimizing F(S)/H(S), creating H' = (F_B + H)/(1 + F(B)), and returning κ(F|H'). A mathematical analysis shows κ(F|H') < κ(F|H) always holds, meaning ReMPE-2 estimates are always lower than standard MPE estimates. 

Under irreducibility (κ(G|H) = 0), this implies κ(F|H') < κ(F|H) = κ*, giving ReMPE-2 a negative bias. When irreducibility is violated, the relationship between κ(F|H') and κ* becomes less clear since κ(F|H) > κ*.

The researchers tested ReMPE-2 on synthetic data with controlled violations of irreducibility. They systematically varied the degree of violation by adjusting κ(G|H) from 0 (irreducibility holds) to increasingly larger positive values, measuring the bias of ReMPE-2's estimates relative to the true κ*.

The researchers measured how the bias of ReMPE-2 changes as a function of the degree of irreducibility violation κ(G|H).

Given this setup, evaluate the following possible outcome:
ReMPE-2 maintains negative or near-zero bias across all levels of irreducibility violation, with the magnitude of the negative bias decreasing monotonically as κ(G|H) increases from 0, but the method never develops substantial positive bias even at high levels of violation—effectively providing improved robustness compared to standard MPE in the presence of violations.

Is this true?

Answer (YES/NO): NO